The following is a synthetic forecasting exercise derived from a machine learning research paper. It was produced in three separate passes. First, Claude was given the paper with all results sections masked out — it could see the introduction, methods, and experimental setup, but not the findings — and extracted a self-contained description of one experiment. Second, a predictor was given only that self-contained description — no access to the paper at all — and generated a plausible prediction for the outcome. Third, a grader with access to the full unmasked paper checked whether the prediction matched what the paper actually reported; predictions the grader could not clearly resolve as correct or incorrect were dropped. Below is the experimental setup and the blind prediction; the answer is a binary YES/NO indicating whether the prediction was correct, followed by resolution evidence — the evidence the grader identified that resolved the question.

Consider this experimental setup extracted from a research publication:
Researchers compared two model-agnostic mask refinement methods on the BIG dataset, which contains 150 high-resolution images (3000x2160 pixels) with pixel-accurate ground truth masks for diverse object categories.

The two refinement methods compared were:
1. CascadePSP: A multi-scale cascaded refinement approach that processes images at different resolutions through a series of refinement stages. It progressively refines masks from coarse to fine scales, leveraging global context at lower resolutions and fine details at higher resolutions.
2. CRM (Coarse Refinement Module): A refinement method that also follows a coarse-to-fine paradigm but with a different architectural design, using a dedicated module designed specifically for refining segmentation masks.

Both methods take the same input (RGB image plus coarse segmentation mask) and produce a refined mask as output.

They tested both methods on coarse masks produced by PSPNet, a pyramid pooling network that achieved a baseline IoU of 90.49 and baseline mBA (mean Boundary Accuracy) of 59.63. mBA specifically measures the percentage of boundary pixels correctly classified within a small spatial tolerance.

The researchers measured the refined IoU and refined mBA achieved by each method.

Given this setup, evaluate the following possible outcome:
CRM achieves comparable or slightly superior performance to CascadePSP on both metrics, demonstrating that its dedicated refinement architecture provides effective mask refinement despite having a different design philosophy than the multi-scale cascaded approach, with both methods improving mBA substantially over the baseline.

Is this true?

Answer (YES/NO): YES